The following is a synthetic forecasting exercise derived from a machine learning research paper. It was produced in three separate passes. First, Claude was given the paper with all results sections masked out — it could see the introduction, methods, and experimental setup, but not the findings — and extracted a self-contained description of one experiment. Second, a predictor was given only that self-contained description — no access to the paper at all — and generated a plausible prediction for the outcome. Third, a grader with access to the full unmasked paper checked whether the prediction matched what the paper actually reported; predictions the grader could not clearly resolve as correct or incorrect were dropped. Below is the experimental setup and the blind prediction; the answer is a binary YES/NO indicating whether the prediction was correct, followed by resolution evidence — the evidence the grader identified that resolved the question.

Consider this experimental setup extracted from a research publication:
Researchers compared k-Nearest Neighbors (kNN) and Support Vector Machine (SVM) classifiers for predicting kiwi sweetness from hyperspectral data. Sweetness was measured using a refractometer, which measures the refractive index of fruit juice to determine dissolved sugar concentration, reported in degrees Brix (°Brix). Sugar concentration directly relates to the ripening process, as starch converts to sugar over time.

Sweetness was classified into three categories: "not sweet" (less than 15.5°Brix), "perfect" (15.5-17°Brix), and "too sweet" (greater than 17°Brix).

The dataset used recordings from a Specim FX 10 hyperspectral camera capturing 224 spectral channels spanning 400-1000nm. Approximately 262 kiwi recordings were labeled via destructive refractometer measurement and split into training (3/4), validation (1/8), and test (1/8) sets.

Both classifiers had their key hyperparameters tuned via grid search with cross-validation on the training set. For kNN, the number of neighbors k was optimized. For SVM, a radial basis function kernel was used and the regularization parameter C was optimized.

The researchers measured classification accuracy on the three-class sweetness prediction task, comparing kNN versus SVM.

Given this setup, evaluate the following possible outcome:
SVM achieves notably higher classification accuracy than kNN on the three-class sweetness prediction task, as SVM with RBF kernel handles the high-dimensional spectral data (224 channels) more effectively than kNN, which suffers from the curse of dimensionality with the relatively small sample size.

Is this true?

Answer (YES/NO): YES